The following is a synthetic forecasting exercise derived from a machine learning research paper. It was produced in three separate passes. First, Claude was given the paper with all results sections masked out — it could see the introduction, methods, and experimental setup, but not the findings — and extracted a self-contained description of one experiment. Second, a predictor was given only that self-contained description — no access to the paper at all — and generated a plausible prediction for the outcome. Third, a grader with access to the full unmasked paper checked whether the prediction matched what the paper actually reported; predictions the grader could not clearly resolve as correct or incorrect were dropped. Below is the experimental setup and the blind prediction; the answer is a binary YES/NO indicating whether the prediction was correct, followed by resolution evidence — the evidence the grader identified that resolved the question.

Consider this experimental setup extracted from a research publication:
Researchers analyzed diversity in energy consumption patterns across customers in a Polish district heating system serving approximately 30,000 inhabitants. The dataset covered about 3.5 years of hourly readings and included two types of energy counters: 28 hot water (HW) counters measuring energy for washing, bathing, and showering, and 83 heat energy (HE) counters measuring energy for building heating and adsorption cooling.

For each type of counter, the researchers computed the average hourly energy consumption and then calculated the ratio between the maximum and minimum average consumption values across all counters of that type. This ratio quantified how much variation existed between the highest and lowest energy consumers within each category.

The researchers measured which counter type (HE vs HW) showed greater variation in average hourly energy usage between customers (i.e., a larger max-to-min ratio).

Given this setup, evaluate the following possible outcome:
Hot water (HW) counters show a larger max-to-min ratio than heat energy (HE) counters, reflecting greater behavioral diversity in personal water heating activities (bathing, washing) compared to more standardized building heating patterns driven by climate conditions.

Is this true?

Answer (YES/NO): NO